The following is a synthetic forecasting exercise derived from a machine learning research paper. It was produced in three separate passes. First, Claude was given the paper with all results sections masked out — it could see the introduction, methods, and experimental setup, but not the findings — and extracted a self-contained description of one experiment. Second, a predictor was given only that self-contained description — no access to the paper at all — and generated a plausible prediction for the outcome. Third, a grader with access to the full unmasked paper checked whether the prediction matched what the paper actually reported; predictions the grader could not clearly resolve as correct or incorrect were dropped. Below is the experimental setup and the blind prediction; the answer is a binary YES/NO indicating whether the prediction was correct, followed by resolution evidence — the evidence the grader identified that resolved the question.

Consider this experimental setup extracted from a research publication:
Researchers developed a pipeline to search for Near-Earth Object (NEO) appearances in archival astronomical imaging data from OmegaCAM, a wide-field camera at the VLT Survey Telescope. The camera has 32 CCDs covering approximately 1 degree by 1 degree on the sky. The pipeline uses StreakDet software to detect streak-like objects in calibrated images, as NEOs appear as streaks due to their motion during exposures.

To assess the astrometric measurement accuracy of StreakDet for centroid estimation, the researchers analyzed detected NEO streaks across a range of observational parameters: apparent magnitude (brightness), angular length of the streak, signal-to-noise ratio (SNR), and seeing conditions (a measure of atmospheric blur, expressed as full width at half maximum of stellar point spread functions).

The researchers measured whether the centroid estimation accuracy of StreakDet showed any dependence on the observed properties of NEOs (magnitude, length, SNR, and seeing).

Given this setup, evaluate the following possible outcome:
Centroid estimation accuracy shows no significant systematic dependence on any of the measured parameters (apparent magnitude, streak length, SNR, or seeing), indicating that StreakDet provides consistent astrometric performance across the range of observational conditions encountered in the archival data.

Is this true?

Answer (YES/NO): YES